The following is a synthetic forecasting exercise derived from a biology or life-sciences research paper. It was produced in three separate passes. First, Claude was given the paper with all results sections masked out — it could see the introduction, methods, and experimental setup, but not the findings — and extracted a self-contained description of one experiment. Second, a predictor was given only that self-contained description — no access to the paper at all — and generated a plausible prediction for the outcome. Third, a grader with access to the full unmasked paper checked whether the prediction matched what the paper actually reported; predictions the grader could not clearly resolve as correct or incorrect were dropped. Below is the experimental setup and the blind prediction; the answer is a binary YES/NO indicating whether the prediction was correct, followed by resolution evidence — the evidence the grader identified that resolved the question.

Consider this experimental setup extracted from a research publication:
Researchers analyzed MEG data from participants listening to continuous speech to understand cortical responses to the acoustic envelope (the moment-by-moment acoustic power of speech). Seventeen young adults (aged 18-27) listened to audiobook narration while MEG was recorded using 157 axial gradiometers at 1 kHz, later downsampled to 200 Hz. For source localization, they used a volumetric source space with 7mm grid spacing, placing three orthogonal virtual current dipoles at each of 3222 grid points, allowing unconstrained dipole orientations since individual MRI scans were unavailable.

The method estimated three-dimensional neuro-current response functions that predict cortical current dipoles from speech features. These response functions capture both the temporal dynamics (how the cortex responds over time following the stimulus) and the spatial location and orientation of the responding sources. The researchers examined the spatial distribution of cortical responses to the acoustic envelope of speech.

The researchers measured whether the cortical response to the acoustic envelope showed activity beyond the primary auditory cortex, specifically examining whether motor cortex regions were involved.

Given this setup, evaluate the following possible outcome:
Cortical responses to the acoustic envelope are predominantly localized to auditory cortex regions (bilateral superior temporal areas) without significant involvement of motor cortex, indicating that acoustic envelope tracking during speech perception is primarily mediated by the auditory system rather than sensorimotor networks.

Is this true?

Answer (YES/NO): NO